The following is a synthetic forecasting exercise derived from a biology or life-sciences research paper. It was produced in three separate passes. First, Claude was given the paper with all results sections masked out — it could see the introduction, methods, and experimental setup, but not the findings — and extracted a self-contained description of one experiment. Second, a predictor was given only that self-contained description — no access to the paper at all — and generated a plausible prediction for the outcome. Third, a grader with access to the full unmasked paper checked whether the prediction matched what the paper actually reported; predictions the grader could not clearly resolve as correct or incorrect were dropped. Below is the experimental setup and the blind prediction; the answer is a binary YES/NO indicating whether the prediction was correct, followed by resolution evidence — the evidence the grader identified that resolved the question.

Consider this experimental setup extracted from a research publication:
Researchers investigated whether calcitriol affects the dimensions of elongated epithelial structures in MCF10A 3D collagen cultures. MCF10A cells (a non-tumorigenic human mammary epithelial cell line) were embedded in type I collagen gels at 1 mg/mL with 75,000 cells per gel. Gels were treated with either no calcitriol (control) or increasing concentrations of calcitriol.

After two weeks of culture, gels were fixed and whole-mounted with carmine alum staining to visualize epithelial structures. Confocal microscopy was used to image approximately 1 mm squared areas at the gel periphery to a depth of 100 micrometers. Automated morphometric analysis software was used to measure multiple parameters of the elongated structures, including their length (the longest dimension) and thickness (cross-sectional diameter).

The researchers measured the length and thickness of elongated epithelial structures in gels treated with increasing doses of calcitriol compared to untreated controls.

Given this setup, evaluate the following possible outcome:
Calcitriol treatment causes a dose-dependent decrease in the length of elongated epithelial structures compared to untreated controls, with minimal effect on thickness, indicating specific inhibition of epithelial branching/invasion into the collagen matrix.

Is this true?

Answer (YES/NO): NO